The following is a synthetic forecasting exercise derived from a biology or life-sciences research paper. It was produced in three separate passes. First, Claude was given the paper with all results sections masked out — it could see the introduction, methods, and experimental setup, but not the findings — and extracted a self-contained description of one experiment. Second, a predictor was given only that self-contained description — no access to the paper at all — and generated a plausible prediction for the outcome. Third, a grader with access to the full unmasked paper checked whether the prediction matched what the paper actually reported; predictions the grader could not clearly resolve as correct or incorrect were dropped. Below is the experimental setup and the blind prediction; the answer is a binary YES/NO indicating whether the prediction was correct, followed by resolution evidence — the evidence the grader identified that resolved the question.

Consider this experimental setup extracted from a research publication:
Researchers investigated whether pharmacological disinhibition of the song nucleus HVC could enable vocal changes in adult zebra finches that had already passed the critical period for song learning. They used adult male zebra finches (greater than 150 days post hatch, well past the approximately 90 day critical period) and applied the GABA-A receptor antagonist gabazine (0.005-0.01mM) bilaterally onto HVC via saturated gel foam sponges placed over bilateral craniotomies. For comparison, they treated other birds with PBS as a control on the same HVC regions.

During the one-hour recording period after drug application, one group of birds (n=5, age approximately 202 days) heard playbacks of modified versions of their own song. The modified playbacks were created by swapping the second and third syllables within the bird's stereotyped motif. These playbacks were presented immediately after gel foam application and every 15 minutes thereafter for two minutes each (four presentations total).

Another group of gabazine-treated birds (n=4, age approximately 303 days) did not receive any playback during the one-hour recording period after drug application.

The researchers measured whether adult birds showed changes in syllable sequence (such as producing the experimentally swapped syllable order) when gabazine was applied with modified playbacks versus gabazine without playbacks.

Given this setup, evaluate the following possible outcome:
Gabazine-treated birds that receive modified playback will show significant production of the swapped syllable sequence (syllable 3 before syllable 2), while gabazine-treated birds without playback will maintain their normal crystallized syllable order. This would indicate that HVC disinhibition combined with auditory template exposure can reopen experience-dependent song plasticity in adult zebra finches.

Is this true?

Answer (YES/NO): NO